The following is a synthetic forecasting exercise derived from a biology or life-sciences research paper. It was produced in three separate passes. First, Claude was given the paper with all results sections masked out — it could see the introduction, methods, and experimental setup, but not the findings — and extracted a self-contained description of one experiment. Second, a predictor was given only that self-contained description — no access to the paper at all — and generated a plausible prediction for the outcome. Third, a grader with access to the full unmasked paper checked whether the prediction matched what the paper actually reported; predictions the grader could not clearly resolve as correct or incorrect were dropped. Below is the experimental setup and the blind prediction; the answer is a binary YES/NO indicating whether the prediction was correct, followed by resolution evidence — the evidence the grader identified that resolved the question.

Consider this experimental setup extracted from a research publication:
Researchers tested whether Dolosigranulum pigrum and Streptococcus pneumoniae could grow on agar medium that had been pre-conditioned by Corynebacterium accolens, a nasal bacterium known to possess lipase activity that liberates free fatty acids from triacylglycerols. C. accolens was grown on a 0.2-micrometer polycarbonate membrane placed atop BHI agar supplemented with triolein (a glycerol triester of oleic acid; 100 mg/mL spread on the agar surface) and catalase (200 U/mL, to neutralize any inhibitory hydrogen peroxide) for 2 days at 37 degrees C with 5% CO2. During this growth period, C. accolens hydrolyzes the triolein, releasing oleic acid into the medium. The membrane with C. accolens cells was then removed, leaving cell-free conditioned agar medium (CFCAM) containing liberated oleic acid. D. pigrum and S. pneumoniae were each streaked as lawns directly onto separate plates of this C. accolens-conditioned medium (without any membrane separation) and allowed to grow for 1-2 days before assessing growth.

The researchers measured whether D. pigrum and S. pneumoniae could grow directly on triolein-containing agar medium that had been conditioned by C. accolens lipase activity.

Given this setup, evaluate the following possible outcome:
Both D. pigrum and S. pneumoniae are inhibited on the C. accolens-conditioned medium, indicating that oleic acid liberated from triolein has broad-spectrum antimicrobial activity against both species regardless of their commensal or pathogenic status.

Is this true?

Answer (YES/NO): YES